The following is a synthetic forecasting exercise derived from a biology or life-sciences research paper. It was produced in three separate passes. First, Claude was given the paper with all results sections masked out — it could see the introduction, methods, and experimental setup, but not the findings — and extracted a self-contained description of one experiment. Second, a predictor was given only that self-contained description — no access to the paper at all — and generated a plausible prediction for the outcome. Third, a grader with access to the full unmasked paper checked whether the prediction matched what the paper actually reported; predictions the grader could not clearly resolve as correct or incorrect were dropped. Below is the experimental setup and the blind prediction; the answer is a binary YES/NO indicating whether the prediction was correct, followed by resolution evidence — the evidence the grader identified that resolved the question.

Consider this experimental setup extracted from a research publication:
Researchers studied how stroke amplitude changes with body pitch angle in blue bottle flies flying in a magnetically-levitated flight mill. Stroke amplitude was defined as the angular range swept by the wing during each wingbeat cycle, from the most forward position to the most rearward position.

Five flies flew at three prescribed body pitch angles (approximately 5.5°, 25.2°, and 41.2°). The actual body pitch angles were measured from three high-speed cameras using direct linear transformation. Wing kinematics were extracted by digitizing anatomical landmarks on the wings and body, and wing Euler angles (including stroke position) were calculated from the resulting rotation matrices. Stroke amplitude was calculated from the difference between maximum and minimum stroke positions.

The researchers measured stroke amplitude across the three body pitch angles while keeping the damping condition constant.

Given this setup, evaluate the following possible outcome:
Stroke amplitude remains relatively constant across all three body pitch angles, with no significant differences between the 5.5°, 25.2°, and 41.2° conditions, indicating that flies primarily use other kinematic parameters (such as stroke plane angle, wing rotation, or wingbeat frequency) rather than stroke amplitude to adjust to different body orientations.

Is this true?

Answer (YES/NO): NO